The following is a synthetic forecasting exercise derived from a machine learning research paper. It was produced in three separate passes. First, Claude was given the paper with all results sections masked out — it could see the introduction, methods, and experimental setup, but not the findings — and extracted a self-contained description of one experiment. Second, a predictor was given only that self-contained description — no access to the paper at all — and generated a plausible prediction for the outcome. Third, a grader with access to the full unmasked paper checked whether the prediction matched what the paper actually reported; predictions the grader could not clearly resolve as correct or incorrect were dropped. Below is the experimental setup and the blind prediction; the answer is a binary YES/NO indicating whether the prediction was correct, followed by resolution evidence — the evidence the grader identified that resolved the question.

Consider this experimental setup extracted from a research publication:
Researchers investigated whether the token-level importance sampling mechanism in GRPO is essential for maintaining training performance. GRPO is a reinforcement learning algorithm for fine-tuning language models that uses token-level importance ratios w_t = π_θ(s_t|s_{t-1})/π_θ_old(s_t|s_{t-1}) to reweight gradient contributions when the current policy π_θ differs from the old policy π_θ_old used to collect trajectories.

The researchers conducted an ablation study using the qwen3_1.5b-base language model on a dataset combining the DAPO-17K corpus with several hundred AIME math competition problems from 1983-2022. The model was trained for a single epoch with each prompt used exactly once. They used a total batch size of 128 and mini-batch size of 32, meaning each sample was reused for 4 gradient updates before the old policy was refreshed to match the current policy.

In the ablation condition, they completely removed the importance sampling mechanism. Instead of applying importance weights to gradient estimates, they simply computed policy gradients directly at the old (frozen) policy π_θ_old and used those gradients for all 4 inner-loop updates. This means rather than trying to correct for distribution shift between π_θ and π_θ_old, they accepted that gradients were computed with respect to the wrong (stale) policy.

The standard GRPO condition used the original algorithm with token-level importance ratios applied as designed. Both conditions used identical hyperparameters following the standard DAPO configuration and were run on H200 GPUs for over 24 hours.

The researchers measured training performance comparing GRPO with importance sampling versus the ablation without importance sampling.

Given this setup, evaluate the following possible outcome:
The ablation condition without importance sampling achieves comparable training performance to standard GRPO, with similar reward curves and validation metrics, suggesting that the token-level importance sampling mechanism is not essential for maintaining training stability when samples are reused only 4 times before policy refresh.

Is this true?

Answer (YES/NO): YES